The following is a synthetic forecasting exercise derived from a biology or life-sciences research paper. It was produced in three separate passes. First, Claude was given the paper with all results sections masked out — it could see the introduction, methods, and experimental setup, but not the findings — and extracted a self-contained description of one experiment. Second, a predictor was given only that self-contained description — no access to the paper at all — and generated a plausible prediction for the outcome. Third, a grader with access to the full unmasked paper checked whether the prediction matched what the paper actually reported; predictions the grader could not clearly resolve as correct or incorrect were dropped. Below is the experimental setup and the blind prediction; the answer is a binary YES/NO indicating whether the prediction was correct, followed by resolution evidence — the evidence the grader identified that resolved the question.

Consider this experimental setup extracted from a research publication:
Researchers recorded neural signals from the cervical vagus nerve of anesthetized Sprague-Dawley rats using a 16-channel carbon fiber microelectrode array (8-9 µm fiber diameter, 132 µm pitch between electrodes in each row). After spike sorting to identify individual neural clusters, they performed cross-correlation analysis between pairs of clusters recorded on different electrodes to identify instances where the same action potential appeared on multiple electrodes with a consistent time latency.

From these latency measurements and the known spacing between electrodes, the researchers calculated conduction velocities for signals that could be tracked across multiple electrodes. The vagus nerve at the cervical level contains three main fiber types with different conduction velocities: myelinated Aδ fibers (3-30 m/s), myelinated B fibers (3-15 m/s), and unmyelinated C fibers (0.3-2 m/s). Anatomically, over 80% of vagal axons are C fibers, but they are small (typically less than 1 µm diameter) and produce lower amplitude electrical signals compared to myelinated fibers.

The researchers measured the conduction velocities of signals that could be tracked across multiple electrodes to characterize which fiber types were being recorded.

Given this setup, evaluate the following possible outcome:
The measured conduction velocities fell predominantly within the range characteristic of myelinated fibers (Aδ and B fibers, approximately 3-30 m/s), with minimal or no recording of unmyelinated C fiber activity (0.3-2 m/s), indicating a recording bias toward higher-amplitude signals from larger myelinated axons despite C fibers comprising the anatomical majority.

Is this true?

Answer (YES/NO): NO